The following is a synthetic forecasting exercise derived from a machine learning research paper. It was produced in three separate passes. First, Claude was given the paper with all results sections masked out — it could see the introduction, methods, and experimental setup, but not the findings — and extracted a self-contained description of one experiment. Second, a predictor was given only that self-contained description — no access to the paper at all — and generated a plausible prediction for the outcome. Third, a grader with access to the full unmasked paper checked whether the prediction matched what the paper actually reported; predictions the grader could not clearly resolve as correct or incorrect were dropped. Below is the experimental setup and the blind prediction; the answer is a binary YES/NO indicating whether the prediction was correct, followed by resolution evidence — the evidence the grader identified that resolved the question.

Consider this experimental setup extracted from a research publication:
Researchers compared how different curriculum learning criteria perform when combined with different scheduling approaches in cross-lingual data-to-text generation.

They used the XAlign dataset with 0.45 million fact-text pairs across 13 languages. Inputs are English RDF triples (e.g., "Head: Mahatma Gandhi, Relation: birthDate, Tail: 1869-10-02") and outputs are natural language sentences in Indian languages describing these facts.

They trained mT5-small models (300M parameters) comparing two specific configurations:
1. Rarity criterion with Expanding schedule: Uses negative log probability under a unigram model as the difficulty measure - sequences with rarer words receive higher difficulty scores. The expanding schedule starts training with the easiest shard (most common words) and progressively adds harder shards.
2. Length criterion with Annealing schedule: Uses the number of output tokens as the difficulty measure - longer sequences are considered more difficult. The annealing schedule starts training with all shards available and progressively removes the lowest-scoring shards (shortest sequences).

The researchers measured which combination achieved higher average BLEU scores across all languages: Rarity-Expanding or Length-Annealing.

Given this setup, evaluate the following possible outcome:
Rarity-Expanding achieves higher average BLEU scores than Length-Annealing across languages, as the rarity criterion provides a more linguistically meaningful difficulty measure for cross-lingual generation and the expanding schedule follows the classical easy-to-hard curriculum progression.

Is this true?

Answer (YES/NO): NO